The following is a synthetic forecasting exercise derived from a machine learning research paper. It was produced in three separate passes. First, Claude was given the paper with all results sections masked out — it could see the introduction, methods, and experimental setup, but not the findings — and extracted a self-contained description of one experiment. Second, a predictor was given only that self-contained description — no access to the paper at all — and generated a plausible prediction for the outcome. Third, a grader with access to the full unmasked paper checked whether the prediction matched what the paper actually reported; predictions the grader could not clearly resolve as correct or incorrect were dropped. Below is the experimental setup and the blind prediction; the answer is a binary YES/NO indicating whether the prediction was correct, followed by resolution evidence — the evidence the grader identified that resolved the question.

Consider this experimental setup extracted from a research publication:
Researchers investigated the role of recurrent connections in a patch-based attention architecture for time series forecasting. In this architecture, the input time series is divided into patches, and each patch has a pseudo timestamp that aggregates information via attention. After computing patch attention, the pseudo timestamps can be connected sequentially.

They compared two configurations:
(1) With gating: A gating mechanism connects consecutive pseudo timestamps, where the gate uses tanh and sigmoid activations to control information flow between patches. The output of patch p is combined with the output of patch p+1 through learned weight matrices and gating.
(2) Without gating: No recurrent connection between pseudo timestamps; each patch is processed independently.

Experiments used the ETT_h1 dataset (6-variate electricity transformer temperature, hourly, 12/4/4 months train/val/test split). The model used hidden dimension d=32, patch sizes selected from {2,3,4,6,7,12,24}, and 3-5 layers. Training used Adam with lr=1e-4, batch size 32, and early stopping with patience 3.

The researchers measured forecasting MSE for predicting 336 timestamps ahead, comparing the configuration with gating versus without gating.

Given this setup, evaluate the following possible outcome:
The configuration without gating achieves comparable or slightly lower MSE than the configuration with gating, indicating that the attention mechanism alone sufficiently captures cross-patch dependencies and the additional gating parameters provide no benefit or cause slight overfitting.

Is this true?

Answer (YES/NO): NO